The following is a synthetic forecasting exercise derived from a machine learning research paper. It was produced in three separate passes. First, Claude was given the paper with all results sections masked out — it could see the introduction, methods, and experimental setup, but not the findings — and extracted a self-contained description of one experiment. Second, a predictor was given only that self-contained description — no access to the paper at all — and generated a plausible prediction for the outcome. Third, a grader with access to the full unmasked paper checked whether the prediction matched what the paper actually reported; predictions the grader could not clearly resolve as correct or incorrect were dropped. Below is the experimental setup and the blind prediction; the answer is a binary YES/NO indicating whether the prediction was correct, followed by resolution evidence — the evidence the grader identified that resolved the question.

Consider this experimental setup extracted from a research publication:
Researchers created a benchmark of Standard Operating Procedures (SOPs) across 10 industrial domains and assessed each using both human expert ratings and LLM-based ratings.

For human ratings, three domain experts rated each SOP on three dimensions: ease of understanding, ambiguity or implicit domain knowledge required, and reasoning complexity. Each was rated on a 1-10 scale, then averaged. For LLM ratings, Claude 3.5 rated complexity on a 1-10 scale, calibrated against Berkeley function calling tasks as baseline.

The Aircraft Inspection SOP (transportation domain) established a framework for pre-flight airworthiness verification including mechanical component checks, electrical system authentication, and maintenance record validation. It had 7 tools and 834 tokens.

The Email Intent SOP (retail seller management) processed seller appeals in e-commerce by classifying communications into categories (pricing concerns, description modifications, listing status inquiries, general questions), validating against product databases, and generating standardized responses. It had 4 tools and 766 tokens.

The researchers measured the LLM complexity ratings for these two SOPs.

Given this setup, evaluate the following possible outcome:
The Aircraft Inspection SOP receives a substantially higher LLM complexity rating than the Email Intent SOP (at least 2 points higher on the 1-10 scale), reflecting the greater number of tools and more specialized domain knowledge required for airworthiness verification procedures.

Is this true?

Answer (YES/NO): YES